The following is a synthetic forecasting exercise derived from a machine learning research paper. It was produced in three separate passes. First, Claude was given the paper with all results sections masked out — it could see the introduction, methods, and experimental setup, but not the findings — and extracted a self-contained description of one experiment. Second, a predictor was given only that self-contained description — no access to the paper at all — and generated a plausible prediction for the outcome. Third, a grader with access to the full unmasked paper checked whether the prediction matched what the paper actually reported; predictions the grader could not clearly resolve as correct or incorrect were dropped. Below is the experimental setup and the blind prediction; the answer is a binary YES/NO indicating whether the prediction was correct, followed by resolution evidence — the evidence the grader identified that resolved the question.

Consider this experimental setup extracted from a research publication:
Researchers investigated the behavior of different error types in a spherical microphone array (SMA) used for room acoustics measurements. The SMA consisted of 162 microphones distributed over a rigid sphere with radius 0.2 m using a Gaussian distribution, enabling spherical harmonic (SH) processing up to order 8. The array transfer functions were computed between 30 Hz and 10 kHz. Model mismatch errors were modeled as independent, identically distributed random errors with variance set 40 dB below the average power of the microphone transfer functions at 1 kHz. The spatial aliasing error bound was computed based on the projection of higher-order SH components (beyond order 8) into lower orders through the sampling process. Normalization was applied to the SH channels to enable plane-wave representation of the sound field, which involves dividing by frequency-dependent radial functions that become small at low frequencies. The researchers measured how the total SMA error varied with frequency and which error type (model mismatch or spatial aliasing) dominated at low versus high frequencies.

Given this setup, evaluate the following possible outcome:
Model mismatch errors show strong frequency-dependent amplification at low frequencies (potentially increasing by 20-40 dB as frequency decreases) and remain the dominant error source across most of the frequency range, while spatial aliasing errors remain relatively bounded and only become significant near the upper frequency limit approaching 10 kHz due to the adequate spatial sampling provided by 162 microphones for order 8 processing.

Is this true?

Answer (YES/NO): NO